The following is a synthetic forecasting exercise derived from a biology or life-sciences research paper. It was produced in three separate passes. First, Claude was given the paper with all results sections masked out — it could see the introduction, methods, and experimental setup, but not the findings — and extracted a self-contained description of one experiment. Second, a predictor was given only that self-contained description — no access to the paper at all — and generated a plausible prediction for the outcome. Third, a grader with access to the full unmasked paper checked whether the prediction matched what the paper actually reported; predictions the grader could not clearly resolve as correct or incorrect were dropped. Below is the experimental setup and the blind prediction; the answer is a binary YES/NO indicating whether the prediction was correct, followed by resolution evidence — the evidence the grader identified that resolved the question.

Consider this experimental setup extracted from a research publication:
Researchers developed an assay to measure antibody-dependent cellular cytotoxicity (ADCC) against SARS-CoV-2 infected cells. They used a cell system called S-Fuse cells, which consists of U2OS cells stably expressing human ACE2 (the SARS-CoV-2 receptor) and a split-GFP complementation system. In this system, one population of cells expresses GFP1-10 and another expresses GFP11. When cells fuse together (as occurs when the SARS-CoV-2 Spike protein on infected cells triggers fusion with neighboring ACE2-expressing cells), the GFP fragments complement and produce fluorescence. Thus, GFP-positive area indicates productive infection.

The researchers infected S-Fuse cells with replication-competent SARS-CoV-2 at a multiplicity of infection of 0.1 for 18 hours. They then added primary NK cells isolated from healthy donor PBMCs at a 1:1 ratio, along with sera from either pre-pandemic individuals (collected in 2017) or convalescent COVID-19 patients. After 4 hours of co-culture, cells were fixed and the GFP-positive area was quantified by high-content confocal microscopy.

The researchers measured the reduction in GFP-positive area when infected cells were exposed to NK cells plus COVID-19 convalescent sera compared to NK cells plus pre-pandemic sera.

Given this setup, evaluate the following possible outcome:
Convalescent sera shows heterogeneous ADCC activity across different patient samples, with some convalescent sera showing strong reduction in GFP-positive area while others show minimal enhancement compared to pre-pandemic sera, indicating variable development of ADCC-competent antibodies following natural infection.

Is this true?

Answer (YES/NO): NO